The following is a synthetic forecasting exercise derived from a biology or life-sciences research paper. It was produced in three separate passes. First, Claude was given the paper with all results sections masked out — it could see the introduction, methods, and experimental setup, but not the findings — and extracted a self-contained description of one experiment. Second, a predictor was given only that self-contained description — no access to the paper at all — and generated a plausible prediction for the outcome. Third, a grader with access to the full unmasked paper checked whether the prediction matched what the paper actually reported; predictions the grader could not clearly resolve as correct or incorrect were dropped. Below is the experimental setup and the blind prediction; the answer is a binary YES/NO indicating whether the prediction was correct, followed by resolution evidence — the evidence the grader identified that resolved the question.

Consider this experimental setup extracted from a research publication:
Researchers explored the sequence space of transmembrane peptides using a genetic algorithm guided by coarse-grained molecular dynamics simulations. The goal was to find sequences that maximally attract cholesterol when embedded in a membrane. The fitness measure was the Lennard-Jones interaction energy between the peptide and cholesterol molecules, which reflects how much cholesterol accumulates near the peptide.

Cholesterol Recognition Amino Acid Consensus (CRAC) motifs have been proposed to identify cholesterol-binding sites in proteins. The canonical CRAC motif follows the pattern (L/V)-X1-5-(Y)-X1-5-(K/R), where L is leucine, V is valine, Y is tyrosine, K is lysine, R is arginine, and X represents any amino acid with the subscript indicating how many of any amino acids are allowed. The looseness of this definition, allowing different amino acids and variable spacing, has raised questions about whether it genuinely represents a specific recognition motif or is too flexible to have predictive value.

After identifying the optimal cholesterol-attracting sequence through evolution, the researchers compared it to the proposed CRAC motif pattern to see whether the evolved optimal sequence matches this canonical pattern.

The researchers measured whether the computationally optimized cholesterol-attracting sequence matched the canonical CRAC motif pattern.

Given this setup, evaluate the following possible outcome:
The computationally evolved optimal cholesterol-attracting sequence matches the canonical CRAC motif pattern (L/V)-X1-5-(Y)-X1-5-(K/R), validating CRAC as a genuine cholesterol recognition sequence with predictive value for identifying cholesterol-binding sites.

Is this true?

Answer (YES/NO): NO